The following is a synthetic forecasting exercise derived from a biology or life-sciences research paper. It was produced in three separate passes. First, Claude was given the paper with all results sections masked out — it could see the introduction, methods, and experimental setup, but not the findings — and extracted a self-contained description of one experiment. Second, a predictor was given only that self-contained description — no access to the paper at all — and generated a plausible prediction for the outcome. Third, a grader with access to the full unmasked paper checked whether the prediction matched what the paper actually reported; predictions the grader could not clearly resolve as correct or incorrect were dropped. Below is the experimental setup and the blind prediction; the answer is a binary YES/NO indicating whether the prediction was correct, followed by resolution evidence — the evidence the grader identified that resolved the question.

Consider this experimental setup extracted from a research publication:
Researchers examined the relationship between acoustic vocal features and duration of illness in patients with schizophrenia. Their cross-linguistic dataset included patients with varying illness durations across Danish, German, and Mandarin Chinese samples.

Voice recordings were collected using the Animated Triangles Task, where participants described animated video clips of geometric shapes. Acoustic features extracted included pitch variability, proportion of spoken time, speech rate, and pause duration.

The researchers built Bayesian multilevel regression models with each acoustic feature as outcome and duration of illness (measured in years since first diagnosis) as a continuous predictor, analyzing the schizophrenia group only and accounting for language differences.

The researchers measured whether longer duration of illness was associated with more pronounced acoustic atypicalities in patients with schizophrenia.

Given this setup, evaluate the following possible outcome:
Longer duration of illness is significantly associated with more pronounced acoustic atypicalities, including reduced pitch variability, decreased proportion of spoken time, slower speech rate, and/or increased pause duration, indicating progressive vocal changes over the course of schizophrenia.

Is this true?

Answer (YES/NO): NO